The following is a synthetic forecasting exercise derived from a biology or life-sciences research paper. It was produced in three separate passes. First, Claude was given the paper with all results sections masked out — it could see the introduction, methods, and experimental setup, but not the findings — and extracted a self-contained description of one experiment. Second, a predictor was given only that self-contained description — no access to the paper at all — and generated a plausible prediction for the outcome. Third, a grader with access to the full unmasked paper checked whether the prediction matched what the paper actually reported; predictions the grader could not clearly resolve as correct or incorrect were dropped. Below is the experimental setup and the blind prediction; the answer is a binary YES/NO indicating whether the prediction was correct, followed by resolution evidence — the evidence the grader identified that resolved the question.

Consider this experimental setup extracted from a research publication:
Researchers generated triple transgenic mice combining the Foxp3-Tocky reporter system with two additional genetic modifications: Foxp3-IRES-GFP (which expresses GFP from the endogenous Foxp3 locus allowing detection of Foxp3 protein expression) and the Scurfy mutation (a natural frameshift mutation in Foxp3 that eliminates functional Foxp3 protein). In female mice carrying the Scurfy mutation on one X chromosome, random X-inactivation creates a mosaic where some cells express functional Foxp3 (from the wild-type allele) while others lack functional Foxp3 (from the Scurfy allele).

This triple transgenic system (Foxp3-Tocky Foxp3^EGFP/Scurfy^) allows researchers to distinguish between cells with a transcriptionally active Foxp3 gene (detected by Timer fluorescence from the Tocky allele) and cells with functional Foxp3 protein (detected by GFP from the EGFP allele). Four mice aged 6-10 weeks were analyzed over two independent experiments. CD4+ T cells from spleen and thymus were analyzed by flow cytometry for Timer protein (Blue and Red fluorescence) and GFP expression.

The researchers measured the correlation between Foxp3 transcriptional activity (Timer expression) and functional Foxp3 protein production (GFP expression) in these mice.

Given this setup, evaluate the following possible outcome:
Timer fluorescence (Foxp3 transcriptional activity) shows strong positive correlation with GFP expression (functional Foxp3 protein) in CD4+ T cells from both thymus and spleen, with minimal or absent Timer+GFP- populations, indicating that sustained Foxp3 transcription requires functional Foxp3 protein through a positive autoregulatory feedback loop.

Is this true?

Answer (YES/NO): NO